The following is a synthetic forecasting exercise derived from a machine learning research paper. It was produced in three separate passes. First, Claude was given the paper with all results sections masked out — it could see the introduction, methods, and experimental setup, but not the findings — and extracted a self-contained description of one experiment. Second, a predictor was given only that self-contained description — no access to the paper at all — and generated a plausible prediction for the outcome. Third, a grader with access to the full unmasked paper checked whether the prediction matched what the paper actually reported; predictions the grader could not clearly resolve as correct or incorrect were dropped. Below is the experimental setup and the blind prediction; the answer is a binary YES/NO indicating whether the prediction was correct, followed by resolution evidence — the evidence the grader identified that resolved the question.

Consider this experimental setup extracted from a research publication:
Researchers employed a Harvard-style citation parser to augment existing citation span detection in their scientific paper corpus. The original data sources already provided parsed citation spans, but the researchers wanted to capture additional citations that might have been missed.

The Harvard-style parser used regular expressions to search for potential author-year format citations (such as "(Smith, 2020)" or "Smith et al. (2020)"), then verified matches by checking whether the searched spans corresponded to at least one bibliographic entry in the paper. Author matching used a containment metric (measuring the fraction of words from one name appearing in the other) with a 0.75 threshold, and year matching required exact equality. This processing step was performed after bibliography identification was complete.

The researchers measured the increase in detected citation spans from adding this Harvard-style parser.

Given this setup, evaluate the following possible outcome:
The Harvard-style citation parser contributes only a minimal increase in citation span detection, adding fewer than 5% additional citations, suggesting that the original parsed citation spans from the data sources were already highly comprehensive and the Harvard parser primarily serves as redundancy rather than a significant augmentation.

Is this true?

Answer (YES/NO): YES